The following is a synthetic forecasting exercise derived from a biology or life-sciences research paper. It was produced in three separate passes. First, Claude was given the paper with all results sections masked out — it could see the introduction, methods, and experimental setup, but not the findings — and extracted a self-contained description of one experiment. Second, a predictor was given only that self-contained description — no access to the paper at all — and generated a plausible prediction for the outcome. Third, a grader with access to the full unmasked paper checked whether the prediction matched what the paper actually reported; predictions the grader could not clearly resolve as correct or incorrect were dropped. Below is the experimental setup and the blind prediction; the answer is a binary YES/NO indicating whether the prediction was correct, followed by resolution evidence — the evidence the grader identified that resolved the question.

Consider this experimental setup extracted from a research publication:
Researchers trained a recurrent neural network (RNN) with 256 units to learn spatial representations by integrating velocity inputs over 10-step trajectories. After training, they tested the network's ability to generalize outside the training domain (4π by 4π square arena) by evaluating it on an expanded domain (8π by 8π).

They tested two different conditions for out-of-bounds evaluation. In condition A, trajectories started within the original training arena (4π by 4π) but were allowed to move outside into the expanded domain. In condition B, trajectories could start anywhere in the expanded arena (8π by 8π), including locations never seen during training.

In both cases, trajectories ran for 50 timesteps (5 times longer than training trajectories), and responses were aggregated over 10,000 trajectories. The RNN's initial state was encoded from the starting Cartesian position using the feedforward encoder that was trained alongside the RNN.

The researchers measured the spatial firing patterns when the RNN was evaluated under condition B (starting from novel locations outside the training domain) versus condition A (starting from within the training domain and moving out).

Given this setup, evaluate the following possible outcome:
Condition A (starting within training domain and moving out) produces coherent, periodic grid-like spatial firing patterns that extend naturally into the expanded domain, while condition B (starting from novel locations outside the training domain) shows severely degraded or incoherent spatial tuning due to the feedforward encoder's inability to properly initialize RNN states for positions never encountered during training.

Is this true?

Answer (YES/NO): YES